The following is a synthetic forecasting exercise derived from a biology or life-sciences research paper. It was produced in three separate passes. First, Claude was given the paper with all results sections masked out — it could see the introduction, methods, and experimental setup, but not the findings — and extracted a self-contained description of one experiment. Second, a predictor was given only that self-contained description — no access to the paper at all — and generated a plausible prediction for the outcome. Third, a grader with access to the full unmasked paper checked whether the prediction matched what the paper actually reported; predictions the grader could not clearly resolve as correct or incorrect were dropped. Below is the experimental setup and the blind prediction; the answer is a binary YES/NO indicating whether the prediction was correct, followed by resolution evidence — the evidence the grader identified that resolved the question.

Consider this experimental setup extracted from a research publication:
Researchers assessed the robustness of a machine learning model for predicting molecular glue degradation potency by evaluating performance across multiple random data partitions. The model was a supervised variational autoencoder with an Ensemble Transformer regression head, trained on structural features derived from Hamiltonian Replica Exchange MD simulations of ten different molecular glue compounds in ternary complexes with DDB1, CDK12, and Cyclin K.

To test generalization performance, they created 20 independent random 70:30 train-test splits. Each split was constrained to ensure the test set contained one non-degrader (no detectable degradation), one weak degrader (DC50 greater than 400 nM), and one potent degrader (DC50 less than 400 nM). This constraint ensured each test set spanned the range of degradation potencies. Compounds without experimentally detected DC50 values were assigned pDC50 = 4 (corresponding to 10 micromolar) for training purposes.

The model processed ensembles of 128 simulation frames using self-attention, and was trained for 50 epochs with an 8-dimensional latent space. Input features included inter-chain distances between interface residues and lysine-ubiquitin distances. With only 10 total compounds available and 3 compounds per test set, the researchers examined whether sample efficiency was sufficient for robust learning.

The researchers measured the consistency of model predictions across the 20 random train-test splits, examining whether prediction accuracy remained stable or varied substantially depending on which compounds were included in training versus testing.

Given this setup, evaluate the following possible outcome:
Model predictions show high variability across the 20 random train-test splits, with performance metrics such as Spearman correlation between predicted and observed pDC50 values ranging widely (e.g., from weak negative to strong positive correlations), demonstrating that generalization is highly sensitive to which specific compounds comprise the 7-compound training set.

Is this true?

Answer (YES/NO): NO